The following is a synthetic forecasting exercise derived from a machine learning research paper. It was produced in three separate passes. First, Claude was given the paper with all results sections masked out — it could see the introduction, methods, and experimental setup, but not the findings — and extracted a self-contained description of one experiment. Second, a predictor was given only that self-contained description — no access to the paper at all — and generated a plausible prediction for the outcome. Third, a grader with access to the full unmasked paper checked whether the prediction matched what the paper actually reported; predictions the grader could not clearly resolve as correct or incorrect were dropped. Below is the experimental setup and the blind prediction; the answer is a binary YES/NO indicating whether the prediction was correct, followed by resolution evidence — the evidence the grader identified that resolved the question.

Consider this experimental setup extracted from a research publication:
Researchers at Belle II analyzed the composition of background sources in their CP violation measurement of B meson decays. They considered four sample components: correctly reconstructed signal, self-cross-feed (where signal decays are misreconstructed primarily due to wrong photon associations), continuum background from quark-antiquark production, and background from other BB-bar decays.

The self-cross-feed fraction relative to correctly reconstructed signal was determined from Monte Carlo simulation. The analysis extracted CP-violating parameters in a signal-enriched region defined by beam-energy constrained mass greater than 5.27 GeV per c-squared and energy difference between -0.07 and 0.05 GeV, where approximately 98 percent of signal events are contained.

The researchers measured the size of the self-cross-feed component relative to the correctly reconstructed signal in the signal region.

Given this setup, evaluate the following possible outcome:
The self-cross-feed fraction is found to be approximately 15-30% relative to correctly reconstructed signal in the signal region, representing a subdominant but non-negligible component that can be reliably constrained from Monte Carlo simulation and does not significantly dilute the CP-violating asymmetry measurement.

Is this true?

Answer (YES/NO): NO